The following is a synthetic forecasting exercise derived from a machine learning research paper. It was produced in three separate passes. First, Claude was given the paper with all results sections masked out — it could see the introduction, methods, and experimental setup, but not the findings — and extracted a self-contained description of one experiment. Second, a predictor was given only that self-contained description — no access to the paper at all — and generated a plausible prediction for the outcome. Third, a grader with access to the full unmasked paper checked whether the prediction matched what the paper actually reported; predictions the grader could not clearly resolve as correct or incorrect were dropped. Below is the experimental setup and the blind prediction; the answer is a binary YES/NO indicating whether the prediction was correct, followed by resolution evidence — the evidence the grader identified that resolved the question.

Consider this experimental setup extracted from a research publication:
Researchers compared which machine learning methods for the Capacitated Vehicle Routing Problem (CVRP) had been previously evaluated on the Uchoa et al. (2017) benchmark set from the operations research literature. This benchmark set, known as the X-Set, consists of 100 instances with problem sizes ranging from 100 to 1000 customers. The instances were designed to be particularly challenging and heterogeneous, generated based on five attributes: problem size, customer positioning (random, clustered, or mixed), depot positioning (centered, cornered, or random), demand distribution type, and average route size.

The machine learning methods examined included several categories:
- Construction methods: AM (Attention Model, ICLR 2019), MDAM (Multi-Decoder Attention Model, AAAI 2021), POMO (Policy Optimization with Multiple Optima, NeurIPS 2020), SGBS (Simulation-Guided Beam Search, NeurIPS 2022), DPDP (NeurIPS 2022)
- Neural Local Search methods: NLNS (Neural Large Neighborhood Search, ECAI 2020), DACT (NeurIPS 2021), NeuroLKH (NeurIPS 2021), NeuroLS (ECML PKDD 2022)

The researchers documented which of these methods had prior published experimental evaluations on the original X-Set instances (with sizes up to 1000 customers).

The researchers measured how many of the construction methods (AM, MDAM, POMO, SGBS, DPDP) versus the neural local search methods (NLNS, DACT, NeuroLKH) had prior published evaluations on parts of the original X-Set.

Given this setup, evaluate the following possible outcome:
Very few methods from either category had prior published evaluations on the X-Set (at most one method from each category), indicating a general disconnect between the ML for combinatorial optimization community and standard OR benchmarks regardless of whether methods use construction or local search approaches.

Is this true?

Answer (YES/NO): NO